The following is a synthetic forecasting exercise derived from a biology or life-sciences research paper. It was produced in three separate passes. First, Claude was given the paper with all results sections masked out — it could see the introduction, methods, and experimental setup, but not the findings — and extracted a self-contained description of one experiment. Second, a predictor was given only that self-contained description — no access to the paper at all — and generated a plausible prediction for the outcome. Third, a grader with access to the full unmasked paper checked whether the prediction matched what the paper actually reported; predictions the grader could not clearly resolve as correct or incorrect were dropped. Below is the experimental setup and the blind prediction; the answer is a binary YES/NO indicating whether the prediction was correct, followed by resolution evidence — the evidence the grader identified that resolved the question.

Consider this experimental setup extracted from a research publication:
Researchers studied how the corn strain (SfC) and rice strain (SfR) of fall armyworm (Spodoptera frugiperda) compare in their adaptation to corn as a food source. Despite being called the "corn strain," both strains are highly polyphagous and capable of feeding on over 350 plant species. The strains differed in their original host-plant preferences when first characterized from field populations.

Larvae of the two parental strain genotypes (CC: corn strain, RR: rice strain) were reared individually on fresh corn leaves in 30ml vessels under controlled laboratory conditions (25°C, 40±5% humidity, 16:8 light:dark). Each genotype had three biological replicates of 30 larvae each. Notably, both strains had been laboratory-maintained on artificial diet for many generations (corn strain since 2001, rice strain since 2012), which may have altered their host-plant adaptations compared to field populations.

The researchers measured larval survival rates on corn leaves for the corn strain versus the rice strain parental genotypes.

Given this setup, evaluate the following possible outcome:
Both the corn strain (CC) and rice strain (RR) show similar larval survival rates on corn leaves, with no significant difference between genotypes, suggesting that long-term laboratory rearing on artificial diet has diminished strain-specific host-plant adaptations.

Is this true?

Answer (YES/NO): NO